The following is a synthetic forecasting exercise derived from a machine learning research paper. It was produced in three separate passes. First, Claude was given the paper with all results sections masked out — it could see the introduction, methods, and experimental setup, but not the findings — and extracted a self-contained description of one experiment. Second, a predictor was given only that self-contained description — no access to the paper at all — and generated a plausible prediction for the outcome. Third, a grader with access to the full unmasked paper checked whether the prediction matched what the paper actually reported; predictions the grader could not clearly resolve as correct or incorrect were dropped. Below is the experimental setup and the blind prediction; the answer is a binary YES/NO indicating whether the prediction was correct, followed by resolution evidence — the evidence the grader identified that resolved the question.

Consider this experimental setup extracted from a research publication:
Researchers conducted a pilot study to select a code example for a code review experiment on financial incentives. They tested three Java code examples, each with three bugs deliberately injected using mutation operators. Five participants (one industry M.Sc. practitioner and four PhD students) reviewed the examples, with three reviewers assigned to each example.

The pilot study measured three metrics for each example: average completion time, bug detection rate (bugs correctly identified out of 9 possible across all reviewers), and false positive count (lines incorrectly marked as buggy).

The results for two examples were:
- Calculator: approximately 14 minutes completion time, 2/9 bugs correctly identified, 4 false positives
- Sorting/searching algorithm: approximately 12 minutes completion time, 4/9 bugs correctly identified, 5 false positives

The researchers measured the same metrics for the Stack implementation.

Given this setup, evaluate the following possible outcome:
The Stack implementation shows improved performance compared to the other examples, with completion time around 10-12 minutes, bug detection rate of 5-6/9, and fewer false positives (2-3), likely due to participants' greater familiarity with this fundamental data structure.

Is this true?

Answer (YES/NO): NO